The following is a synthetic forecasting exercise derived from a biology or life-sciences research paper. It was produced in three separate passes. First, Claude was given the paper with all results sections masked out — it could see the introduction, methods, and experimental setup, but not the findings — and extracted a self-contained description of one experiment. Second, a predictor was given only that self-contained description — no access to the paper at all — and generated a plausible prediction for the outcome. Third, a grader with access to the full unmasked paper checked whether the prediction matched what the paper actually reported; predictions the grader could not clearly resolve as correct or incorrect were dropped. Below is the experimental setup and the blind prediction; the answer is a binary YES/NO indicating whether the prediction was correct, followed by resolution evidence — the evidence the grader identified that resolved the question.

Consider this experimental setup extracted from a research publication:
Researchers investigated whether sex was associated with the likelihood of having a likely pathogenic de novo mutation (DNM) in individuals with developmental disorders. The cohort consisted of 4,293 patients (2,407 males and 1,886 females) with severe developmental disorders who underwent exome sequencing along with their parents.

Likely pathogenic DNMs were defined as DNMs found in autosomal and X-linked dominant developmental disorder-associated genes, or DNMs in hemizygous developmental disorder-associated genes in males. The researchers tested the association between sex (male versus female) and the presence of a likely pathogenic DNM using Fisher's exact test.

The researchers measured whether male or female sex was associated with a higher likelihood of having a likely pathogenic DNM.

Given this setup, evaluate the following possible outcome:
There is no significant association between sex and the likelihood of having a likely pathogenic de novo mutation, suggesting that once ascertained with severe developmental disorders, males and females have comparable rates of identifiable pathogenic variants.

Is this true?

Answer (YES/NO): NO